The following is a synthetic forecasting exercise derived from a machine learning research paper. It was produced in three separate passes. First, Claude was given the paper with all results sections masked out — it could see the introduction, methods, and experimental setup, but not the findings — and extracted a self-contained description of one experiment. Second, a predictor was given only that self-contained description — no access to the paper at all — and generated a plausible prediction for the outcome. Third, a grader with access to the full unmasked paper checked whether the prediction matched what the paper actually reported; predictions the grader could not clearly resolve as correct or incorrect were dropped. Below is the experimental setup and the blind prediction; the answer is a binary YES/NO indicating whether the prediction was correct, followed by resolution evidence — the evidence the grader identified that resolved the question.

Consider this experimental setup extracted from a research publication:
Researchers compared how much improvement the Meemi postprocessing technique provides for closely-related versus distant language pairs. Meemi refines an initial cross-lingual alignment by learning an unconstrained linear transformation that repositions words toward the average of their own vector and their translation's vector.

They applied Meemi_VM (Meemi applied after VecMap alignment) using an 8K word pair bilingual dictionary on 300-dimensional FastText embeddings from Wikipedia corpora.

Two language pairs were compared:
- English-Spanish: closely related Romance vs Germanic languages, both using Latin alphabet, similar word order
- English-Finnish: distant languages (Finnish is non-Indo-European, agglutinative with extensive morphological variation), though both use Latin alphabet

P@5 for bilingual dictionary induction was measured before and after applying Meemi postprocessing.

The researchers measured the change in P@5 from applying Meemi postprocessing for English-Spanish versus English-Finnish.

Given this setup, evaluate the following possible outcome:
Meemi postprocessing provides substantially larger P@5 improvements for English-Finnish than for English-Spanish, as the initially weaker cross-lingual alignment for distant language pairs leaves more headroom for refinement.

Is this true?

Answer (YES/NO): YES